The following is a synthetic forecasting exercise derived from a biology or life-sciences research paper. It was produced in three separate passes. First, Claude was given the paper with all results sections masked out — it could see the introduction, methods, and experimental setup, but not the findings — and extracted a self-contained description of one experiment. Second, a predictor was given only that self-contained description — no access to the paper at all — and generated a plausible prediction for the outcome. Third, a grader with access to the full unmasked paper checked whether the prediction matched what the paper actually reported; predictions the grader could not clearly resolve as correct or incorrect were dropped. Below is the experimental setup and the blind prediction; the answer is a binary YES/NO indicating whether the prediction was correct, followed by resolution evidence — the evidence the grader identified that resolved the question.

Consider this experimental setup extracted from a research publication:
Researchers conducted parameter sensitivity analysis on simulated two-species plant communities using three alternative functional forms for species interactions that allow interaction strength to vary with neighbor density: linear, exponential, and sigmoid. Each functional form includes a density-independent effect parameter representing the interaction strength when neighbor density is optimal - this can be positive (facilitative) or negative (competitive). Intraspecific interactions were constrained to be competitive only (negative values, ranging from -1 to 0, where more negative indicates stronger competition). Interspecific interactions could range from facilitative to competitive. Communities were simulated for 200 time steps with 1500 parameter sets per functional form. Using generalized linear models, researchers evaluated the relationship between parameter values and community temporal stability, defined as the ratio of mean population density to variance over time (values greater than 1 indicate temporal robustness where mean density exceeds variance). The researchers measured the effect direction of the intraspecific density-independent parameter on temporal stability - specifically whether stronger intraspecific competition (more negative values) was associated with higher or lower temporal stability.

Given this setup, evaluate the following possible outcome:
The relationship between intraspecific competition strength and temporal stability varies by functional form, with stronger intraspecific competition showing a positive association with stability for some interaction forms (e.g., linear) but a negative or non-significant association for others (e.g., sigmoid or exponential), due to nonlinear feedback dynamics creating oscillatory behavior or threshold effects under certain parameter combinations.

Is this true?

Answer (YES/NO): NO